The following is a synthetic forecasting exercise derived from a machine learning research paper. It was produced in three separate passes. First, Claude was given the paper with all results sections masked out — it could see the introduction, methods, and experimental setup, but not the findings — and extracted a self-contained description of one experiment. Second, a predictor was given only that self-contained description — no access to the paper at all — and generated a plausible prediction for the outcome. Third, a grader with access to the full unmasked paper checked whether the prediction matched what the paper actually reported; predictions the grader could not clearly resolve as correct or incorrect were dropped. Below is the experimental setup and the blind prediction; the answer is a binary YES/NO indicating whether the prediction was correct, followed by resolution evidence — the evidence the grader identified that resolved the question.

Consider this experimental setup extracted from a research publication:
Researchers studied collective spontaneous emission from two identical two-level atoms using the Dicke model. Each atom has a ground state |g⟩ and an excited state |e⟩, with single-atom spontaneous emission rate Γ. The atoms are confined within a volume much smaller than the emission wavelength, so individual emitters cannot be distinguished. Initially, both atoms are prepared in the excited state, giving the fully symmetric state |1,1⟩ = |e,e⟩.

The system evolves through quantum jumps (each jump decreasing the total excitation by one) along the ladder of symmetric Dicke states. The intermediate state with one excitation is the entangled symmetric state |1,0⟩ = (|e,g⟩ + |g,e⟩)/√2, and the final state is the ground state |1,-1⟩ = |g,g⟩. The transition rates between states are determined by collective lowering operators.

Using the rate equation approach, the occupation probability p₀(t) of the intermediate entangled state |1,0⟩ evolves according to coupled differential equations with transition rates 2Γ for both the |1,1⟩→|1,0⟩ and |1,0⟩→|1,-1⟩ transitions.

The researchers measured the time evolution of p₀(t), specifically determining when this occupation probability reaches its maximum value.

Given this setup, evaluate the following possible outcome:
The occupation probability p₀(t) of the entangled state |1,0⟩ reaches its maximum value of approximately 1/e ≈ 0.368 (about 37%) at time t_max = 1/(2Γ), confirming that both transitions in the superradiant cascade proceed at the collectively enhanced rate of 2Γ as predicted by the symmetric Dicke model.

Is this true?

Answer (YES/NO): YES